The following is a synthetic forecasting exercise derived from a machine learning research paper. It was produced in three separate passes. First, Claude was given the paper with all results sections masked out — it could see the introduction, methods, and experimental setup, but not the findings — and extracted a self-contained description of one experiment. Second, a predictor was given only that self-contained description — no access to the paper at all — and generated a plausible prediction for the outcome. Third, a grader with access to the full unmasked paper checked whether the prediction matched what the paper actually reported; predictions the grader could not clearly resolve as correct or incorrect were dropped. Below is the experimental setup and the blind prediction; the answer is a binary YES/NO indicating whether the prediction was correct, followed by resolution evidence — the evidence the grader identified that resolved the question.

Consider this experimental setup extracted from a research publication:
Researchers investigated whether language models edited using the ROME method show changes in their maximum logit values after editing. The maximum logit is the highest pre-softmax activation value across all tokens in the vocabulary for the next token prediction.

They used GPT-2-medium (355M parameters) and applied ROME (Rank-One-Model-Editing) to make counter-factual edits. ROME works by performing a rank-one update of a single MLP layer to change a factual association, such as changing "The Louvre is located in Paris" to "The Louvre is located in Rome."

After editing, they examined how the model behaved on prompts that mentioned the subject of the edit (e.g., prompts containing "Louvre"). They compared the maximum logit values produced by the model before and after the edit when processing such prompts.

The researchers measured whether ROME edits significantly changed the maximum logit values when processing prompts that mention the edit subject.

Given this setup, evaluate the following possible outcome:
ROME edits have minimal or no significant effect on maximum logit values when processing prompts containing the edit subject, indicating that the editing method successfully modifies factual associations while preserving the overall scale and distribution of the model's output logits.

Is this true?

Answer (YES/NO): NO